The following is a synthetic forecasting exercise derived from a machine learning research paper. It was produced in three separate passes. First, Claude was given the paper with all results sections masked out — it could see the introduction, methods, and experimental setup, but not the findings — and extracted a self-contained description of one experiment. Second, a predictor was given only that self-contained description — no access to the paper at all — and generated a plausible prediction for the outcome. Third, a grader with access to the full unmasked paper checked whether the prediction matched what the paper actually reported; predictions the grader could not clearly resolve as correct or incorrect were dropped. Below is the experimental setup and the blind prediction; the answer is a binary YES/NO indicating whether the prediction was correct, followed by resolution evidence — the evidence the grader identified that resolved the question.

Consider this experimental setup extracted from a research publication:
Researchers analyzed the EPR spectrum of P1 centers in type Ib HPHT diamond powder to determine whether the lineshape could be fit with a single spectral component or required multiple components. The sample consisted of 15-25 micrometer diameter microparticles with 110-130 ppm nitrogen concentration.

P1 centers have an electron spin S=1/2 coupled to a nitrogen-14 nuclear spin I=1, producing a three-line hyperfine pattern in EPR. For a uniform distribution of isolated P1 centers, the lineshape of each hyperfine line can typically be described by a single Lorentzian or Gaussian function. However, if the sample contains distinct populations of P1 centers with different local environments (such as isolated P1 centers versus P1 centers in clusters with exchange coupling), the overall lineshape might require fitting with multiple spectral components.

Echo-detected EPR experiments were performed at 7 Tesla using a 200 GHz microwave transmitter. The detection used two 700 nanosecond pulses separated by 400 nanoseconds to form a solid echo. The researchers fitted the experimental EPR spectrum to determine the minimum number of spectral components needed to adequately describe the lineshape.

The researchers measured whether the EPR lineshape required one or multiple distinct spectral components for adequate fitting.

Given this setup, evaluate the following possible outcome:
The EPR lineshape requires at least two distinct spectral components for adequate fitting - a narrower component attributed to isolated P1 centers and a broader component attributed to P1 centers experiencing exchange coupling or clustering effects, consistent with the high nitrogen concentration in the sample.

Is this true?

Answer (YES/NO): YES